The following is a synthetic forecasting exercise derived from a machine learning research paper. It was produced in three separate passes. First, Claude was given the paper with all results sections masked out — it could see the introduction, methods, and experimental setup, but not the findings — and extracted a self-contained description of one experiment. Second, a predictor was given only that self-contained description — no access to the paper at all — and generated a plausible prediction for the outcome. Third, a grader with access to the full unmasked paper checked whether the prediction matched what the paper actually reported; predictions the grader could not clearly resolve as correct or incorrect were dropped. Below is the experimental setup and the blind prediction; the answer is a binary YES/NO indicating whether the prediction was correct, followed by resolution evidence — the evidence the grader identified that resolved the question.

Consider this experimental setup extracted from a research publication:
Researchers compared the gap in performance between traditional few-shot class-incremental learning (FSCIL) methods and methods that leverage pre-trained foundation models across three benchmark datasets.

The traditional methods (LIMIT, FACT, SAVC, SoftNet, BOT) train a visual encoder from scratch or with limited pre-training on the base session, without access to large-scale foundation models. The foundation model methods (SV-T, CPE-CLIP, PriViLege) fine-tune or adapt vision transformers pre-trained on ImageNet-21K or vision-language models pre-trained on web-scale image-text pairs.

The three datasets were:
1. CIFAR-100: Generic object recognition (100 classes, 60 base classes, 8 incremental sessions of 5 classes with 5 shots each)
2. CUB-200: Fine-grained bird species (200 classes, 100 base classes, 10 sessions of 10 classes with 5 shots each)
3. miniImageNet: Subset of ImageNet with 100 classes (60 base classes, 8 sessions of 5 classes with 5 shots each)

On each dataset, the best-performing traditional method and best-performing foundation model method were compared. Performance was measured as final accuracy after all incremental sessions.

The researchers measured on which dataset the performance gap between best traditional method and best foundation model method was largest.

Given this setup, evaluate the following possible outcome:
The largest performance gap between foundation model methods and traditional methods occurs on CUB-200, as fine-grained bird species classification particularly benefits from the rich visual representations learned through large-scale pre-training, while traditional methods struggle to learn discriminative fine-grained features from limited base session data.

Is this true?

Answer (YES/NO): NO